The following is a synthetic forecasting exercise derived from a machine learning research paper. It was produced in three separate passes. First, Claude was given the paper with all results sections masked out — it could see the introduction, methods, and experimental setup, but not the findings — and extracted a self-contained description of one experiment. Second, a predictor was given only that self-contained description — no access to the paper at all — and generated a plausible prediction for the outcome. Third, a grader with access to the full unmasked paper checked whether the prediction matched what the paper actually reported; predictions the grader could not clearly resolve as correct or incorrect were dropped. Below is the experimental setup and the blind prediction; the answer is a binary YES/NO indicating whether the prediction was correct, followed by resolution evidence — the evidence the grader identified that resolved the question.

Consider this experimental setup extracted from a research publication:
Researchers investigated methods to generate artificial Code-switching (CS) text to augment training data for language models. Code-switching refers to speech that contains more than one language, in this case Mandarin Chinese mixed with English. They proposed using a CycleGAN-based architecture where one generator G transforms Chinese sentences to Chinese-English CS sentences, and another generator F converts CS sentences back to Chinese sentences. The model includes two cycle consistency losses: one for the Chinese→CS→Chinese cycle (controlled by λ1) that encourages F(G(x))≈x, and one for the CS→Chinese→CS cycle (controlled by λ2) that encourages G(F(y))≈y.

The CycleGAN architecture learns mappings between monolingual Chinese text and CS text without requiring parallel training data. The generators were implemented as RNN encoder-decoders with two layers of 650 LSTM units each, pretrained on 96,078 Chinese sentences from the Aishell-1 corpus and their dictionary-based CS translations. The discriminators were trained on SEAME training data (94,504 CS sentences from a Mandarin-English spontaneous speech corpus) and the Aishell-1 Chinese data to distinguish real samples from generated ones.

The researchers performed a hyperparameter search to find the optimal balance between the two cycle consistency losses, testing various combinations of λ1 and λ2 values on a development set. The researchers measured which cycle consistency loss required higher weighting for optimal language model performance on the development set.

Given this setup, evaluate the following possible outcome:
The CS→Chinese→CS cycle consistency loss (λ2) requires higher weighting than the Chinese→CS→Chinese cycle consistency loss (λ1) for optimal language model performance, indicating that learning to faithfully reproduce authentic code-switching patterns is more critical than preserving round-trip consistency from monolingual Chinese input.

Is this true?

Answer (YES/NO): YES